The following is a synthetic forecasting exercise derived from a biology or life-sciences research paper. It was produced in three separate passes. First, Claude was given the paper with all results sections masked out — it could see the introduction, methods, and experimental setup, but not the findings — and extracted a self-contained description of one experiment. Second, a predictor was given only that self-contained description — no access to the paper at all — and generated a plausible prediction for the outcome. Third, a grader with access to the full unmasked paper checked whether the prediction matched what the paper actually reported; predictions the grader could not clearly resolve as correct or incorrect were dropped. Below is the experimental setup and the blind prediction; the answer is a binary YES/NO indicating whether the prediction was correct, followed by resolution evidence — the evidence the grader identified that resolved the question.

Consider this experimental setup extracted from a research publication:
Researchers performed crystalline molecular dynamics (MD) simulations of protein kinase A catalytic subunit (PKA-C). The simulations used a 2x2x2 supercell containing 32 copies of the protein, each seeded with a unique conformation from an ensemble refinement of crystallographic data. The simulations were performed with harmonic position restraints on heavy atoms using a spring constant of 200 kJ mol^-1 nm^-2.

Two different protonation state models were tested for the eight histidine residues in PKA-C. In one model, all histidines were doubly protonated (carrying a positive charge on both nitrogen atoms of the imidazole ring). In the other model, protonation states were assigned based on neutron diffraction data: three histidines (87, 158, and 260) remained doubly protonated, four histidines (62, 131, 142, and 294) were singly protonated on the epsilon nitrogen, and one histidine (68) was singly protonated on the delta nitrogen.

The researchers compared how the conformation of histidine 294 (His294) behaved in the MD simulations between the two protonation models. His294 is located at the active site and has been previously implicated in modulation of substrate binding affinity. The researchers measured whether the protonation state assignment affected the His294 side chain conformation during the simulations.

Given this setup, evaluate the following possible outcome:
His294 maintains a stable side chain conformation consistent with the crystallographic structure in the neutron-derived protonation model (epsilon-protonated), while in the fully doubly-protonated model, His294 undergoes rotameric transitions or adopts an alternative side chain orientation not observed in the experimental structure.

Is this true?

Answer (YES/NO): YES